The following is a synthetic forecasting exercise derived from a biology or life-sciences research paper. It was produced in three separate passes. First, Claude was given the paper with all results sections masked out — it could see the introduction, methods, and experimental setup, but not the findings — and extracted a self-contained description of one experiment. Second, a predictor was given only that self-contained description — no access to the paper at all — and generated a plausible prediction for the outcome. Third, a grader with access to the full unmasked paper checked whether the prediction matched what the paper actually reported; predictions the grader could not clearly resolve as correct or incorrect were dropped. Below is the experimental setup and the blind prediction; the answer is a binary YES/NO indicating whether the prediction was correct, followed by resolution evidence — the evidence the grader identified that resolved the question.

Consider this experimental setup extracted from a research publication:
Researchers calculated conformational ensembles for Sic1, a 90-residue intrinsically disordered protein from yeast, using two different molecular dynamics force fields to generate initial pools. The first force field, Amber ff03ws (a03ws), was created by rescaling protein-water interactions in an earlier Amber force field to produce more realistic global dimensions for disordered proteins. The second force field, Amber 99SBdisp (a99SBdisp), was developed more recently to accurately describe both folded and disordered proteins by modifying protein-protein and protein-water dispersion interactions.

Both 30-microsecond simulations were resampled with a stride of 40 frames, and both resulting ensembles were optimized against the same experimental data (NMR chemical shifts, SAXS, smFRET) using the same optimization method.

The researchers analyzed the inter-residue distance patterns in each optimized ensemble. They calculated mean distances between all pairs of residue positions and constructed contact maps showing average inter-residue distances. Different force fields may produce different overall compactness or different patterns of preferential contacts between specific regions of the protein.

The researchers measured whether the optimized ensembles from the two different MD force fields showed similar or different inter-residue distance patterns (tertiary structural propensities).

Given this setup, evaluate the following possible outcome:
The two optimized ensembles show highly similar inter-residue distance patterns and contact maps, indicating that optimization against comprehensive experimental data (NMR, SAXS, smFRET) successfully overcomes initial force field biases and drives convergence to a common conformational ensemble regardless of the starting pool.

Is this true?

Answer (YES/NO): NO